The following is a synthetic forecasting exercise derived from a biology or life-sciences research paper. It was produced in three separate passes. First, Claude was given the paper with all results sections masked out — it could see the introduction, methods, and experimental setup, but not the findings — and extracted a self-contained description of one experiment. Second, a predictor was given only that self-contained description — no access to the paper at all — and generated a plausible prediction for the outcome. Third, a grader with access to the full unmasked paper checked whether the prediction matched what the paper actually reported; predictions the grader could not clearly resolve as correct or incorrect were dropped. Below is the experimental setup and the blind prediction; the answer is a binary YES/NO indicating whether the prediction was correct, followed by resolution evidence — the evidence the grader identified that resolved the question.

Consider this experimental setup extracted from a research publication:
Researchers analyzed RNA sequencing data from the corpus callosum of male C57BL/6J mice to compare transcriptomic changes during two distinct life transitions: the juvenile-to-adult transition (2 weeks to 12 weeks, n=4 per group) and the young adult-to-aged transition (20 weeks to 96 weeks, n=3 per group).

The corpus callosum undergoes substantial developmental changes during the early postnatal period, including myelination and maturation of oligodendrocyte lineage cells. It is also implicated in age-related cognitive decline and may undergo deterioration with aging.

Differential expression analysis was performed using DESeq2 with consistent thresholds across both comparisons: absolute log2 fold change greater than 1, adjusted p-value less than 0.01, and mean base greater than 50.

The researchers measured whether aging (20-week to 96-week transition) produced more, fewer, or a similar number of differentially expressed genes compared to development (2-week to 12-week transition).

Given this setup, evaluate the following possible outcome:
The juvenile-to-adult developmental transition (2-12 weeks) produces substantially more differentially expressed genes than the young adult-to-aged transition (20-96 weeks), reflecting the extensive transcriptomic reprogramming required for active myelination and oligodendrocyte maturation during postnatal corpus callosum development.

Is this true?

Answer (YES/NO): YES